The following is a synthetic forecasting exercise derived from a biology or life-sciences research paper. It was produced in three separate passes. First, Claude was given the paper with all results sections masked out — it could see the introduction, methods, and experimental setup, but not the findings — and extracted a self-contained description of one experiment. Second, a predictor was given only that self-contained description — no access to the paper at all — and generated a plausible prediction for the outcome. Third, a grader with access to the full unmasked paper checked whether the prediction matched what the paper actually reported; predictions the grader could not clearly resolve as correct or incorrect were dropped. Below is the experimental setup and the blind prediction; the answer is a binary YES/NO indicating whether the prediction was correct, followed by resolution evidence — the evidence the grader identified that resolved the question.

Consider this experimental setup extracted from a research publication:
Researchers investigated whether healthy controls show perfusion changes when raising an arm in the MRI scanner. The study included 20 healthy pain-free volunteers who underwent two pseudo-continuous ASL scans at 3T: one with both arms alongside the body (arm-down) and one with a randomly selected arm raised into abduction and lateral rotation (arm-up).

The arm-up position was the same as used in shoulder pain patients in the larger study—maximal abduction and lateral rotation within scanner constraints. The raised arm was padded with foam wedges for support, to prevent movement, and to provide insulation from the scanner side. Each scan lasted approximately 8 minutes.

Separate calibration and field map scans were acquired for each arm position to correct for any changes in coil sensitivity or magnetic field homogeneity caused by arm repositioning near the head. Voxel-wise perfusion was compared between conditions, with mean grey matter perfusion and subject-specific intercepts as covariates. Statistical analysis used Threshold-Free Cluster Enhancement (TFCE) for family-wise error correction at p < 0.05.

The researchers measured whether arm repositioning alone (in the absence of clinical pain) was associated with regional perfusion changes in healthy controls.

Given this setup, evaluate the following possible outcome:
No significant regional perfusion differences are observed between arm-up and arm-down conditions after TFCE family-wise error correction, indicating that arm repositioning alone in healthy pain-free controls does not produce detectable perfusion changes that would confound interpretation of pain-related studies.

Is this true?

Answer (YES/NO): YES